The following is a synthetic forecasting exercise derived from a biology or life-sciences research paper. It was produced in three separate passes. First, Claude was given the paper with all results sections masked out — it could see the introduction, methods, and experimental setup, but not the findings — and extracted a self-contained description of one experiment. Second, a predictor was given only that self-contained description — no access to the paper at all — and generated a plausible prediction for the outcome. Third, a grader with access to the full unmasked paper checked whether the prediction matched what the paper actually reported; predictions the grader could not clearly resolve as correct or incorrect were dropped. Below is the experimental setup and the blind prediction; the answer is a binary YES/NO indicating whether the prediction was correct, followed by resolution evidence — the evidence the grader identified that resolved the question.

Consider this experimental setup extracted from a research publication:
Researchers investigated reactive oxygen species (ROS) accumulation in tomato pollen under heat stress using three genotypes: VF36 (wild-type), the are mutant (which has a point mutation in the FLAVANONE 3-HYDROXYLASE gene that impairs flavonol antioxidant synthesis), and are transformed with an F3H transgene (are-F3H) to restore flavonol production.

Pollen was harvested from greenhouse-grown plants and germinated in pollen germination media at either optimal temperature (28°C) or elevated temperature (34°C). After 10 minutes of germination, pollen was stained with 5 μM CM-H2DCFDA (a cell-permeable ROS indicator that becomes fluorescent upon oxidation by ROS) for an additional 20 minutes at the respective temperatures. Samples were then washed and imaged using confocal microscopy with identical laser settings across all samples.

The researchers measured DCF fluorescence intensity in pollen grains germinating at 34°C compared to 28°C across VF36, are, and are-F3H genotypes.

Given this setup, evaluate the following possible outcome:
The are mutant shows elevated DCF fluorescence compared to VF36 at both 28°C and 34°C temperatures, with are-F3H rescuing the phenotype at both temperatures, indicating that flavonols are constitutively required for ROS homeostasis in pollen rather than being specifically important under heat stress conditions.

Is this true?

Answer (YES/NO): NO